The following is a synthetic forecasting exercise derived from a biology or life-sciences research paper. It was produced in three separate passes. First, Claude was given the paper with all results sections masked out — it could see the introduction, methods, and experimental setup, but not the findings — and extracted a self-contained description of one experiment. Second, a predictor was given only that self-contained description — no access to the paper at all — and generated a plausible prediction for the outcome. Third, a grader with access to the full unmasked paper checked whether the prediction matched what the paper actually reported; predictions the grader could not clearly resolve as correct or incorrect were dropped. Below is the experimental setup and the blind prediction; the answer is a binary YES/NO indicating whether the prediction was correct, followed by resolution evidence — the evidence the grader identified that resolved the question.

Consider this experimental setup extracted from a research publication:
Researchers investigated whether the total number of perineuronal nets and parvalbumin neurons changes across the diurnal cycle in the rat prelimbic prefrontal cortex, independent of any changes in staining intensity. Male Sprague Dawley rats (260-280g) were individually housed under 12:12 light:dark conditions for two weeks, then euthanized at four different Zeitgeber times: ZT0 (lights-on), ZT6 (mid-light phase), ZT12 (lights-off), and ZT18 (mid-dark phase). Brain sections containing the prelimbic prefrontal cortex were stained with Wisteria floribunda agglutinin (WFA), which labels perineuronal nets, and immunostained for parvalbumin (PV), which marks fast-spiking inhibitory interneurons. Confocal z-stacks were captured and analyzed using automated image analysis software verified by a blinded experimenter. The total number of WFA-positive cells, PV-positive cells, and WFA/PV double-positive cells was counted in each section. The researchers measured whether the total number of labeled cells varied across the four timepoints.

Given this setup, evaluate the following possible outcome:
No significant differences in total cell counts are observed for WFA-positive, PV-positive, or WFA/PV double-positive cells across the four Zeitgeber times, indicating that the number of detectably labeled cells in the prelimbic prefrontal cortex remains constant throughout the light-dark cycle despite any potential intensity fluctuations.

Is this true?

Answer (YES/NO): NO